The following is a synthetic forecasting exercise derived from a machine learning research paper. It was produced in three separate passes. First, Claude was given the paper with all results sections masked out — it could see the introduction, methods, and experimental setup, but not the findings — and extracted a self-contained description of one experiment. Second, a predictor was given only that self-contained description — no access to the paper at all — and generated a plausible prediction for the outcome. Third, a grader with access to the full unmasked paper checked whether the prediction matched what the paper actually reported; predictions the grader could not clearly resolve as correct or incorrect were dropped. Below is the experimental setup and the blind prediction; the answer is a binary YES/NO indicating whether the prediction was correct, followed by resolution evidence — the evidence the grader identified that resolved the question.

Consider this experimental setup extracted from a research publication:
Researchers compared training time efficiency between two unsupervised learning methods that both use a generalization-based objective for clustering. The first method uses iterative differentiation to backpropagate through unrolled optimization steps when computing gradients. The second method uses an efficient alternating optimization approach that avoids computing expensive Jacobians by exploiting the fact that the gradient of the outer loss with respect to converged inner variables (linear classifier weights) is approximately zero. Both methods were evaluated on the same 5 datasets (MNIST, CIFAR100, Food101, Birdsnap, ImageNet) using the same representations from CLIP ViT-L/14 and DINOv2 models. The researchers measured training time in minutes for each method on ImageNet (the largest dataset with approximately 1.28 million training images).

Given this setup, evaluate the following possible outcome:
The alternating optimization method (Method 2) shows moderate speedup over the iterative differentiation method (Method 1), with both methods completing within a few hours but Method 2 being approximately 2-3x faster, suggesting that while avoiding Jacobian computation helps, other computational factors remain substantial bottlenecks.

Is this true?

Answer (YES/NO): NO